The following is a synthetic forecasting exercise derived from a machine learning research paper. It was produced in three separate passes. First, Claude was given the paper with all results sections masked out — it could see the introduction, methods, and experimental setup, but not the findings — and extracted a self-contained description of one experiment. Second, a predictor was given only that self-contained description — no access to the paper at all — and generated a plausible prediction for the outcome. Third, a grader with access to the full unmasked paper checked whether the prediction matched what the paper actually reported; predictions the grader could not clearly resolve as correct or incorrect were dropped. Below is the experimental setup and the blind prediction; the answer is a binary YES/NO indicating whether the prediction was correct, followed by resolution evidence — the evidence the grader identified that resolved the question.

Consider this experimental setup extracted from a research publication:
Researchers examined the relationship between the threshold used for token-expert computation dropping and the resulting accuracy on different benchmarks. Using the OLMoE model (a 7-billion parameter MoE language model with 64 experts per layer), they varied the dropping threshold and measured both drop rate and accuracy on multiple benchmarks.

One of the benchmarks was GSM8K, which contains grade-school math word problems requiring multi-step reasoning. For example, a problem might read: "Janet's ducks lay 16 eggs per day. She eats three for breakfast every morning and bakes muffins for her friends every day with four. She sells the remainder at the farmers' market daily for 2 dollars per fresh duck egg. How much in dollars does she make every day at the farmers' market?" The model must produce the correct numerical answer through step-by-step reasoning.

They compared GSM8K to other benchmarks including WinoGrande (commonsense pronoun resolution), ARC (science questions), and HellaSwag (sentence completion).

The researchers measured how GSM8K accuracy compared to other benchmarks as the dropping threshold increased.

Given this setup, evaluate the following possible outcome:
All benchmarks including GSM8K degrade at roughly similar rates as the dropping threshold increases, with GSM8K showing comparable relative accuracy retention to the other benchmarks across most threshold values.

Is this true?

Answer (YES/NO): NO